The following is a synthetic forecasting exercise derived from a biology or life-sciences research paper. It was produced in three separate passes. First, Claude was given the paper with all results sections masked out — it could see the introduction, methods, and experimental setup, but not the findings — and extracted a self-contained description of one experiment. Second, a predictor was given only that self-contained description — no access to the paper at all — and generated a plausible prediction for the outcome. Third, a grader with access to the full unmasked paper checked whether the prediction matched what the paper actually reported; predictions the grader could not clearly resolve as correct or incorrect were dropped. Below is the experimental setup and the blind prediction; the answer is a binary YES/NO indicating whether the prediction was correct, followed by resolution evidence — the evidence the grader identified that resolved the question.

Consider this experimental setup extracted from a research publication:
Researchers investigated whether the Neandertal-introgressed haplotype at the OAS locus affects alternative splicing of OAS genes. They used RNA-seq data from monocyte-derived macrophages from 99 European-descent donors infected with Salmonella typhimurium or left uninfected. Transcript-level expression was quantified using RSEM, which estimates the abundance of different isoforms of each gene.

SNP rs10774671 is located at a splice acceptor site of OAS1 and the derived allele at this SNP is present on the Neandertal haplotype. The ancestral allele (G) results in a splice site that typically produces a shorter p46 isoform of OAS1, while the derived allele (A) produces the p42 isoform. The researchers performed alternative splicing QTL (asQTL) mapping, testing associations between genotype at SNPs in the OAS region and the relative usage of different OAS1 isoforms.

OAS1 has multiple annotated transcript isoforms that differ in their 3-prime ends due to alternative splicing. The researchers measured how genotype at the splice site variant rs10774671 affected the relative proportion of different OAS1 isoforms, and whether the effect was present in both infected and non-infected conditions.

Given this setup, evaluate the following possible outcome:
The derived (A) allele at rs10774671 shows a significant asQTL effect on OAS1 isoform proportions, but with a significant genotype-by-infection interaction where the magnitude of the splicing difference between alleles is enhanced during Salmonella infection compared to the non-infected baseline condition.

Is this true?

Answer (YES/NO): NO